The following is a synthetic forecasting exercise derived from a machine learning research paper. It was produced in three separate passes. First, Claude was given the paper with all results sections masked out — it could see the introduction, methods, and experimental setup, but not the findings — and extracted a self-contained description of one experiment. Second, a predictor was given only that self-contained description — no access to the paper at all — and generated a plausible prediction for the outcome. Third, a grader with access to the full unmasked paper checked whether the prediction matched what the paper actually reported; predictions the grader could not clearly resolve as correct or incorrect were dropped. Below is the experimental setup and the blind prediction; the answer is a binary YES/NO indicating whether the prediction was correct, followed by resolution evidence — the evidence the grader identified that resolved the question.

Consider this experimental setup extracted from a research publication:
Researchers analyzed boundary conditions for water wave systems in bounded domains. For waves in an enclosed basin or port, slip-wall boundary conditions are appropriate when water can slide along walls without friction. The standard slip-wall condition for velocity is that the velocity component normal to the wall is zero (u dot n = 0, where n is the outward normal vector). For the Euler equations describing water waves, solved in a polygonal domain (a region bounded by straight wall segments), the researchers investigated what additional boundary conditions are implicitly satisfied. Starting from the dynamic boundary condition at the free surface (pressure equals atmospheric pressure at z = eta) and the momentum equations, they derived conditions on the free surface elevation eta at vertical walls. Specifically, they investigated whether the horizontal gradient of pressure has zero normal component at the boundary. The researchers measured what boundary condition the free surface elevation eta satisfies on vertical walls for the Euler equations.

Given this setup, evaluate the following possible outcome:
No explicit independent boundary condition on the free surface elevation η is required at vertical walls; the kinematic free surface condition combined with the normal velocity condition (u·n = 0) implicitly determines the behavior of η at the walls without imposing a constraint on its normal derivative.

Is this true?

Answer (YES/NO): NO